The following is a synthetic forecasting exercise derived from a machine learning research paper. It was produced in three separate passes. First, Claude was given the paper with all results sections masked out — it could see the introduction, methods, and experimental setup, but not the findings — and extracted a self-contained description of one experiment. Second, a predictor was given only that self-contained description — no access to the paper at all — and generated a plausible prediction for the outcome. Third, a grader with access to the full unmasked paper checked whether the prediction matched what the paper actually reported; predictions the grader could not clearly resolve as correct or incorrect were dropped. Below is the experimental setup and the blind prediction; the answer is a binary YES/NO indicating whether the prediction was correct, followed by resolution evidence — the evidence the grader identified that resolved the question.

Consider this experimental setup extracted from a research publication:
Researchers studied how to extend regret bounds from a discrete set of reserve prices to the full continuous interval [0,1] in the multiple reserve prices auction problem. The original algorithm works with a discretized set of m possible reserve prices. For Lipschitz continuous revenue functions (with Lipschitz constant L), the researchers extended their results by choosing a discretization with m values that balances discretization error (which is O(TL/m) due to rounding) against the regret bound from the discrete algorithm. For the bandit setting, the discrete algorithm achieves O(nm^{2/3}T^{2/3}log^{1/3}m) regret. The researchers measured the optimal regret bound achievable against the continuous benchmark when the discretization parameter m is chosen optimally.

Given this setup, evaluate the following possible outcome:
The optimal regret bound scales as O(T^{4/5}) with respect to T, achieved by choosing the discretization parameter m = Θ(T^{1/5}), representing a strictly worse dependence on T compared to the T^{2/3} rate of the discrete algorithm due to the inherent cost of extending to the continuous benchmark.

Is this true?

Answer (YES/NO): YES